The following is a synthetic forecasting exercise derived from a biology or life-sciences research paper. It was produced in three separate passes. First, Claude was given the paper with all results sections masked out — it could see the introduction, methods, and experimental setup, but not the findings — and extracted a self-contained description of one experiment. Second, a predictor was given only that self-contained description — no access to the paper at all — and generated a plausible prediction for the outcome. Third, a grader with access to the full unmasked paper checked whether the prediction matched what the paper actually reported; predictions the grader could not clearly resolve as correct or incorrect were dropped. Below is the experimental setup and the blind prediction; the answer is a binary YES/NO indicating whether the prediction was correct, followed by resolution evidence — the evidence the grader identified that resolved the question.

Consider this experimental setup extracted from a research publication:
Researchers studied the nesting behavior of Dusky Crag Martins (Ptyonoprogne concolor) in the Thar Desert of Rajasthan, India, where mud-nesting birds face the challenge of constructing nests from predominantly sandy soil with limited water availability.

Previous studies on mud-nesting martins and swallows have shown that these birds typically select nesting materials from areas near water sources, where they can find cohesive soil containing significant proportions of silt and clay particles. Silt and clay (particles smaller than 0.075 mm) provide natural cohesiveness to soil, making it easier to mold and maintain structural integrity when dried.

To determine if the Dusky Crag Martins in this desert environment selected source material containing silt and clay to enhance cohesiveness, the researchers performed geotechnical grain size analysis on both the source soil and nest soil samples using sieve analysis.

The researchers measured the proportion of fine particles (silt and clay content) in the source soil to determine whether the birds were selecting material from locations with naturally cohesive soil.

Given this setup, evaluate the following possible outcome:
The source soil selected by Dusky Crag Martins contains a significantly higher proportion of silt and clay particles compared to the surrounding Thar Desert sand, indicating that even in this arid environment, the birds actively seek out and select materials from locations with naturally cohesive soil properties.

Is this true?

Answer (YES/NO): NO